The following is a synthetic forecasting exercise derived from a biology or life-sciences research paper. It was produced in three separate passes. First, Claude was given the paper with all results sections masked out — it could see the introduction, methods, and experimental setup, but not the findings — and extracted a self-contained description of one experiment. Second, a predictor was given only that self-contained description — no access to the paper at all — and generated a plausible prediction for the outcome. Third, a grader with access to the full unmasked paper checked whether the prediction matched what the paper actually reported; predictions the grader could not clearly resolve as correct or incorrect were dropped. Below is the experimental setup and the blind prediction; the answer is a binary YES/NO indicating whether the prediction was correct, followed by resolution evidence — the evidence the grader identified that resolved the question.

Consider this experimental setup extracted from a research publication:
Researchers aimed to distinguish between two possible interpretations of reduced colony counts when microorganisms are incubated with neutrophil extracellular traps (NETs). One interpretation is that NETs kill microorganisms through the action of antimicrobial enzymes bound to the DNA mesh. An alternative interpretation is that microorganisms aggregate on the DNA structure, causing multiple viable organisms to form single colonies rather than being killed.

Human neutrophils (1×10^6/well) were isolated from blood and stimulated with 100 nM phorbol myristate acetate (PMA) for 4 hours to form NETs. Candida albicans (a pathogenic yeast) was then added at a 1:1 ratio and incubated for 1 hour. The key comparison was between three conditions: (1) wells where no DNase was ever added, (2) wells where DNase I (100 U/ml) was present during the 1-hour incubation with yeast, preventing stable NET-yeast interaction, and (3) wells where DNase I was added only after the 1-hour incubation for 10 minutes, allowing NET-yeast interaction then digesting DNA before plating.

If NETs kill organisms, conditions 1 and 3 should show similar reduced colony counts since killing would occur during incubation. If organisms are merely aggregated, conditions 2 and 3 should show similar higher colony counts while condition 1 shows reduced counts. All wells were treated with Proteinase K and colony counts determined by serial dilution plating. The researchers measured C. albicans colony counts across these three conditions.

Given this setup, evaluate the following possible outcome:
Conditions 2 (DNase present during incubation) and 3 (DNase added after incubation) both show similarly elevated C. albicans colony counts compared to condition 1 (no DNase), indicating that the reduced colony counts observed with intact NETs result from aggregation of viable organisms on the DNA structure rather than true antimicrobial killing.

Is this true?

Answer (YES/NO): YES